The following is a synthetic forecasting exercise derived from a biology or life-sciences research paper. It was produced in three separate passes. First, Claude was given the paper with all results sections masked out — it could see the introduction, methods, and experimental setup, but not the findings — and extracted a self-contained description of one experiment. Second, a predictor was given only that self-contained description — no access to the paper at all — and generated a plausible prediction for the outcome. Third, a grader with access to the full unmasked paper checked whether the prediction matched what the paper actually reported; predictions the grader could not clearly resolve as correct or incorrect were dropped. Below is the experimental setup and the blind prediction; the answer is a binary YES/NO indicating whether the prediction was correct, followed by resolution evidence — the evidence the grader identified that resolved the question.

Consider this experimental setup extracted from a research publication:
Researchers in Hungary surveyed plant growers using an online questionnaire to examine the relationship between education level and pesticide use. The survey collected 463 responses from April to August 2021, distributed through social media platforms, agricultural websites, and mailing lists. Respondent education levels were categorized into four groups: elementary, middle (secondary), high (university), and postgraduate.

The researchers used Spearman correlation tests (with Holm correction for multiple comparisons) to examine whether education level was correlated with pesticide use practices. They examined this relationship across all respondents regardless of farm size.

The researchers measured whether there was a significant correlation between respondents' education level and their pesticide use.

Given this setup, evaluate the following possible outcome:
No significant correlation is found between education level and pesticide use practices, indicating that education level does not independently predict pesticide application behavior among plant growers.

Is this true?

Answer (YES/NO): YES